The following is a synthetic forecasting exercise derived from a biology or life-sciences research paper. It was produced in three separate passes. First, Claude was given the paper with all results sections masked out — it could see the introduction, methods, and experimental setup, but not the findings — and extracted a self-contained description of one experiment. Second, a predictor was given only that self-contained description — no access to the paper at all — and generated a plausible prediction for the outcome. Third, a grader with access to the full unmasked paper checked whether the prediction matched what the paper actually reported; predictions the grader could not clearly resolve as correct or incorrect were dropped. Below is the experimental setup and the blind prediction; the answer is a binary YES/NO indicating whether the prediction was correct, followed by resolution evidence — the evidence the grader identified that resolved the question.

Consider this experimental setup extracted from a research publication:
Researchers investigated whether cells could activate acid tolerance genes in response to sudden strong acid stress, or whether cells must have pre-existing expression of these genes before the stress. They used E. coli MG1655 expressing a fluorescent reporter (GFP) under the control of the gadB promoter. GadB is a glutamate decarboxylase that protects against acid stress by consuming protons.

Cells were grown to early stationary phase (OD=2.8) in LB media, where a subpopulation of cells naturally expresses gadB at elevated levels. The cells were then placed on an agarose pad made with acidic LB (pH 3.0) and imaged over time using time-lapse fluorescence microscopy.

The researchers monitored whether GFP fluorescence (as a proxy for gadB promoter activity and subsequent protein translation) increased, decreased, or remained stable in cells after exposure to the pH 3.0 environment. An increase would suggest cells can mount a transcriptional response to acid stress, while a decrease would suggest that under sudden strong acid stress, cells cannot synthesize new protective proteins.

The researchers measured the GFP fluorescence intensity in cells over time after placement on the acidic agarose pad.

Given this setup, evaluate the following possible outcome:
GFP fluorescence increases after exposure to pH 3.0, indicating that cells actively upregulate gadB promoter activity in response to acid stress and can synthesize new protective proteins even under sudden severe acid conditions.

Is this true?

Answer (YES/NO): NO